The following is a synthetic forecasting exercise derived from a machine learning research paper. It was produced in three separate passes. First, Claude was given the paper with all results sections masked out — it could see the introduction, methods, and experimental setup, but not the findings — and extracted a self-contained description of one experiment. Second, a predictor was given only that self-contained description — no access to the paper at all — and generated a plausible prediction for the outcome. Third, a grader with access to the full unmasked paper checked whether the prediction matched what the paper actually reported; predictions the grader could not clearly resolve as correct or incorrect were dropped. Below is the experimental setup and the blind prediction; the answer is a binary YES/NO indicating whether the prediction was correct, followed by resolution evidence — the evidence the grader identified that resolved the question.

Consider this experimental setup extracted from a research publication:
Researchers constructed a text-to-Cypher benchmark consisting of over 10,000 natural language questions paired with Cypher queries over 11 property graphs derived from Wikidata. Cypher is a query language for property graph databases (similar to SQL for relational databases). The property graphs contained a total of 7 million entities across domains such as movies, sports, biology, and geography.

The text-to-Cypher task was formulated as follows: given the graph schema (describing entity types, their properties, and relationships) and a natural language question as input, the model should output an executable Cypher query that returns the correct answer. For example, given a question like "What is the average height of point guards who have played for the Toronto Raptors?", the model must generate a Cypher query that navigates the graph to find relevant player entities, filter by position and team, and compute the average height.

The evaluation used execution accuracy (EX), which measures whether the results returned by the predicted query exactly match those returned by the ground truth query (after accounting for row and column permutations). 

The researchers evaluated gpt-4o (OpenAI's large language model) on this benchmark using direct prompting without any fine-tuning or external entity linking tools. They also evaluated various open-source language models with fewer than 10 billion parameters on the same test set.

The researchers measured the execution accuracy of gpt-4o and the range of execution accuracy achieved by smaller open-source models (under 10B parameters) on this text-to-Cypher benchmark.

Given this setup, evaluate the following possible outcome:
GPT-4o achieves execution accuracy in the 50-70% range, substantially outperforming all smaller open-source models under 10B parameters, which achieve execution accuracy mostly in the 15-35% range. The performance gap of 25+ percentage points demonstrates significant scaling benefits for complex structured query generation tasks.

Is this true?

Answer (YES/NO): NO